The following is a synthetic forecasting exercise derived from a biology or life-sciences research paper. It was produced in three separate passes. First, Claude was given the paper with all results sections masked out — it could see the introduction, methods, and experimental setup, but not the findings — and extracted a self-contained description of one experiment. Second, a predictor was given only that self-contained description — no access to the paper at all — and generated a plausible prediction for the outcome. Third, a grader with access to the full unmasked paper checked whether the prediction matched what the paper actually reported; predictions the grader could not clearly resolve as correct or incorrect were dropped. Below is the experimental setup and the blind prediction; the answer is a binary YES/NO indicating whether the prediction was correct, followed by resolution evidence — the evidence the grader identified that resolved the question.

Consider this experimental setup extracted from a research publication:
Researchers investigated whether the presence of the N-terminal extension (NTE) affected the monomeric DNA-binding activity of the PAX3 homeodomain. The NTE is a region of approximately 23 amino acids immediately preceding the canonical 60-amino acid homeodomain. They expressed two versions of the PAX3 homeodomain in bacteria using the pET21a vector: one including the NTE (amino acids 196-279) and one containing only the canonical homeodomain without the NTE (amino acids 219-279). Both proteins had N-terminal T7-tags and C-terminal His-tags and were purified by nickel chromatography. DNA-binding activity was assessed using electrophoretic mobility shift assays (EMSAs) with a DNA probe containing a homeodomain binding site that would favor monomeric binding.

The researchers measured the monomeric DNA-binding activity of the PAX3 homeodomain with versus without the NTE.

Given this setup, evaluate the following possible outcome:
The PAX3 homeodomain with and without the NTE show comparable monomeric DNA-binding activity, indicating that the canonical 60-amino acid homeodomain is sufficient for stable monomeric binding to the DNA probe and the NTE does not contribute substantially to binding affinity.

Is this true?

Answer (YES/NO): NO